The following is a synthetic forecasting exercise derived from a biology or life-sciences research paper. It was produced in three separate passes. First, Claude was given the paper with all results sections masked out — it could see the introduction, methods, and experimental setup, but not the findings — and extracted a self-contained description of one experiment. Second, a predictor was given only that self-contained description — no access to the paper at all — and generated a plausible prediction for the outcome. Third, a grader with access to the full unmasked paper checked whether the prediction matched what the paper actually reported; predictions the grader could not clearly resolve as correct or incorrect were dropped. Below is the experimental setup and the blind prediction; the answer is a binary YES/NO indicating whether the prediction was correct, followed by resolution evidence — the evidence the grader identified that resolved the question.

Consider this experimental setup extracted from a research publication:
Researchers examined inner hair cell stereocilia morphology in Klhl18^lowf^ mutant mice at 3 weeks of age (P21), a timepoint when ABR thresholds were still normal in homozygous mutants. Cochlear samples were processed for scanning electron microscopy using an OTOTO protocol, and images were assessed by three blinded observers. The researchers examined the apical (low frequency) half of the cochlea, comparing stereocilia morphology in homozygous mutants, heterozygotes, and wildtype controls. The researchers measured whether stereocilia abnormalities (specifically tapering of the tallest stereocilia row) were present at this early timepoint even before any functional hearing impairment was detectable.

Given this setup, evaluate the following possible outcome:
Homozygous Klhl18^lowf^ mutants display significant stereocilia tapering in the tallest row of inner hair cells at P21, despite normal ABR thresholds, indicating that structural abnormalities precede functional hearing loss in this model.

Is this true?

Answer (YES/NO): YES